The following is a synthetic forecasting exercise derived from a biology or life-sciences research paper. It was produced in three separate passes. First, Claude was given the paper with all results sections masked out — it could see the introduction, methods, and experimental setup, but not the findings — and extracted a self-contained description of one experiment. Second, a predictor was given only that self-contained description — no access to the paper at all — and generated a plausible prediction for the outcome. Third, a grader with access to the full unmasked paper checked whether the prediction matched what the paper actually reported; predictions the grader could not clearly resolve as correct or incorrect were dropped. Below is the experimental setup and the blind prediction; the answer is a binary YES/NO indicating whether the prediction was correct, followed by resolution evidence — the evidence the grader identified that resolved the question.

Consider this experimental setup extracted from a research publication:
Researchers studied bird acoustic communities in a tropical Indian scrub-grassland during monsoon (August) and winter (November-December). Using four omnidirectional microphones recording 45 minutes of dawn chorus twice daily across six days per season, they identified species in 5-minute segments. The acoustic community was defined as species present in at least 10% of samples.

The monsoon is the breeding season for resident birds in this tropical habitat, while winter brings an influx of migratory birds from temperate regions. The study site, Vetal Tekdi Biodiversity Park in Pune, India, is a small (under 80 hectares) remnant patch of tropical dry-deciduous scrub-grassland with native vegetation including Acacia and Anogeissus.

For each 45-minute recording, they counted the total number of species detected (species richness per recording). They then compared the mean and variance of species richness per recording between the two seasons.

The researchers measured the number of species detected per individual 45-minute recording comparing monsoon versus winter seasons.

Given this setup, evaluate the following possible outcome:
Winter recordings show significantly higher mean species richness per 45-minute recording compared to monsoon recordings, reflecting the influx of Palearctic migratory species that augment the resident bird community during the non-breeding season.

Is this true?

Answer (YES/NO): NO